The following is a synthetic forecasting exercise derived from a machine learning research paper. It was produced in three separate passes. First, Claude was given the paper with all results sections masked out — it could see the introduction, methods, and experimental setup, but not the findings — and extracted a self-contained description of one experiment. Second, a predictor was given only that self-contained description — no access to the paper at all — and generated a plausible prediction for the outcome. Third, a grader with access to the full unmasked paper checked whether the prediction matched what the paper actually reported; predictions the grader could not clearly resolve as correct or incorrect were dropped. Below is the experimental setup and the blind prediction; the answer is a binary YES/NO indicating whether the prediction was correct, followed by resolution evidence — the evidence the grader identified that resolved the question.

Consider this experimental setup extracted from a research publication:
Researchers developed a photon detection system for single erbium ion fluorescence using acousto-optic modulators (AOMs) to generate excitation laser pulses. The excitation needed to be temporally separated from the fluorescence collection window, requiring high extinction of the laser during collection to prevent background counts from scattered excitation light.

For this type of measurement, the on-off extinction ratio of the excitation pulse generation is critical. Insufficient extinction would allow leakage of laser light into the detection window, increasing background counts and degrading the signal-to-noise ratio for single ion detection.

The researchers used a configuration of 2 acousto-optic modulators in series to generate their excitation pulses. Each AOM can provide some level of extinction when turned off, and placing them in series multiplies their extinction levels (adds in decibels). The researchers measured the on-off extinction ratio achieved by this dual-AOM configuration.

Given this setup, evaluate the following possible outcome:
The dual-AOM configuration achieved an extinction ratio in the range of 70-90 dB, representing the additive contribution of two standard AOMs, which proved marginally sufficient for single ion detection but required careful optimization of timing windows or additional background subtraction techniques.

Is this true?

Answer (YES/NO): NO